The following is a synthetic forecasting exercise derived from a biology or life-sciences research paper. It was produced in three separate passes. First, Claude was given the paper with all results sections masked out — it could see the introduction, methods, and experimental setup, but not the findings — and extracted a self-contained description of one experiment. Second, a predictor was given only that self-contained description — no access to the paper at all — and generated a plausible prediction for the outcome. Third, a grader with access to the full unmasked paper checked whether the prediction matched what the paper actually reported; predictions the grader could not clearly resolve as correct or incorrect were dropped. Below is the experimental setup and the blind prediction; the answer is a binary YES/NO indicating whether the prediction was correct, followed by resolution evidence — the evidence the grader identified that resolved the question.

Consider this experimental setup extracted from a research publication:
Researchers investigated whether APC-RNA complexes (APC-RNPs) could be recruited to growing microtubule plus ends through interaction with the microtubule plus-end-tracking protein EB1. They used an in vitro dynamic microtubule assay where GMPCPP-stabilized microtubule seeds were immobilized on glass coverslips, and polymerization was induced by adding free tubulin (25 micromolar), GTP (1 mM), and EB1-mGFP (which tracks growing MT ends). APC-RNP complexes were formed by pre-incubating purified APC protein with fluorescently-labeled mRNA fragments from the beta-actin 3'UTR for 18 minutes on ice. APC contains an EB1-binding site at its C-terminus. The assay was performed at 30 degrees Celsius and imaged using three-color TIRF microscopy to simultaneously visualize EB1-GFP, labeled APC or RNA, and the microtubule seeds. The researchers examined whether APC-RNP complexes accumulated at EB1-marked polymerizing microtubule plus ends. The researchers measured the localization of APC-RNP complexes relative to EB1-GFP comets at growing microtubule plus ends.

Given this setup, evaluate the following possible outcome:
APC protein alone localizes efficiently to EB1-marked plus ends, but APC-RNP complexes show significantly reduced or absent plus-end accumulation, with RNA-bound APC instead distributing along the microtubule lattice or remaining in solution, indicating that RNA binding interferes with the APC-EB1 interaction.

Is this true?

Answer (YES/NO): NO